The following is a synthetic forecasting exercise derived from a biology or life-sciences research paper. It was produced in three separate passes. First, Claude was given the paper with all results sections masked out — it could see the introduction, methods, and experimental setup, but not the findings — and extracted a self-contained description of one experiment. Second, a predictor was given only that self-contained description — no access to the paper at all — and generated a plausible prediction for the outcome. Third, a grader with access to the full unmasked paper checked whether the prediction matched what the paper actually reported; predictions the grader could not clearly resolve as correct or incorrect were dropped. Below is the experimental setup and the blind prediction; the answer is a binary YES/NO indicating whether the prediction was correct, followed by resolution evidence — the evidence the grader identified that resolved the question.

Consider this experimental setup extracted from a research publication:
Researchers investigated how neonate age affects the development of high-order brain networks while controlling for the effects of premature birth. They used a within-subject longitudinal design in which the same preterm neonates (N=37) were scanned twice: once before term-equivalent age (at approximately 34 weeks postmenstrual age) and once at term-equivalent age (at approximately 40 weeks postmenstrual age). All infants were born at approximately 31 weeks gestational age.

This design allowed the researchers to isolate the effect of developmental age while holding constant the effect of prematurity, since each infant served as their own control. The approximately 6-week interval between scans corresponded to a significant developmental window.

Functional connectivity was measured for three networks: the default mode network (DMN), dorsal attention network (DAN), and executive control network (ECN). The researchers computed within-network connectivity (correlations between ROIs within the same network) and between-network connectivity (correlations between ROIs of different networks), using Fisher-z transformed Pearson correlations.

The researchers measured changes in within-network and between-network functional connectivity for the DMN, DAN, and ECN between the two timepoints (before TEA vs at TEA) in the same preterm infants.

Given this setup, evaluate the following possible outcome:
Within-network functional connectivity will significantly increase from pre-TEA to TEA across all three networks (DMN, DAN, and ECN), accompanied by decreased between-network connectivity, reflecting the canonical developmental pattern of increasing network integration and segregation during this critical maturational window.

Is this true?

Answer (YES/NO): NO